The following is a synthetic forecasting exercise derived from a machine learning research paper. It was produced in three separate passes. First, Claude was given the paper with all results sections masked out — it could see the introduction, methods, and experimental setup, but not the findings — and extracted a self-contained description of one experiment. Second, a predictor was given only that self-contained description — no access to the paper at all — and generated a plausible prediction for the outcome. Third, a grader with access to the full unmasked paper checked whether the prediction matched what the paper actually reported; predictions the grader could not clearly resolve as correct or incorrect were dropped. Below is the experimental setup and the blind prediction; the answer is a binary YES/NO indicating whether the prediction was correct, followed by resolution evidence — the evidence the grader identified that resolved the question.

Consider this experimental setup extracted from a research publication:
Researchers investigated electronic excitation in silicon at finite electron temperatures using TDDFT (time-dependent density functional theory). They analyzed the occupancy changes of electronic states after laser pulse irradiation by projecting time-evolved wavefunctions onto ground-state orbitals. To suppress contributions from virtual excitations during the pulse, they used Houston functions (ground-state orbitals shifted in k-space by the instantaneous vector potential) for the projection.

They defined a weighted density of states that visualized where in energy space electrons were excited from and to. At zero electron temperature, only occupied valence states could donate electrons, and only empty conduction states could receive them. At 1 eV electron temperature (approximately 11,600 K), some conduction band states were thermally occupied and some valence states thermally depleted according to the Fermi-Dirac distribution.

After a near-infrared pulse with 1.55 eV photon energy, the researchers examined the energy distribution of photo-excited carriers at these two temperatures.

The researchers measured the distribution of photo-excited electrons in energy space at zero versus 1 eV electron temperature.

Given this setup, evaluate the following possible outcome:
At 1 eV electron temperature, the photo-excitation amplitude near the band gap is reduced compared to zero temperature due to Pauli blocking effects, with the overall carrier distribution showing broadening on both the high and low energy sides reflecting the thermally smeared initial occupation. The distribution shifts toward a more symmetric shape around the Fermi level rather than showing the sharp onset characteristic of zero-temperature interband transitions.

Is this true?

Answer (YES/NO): NO